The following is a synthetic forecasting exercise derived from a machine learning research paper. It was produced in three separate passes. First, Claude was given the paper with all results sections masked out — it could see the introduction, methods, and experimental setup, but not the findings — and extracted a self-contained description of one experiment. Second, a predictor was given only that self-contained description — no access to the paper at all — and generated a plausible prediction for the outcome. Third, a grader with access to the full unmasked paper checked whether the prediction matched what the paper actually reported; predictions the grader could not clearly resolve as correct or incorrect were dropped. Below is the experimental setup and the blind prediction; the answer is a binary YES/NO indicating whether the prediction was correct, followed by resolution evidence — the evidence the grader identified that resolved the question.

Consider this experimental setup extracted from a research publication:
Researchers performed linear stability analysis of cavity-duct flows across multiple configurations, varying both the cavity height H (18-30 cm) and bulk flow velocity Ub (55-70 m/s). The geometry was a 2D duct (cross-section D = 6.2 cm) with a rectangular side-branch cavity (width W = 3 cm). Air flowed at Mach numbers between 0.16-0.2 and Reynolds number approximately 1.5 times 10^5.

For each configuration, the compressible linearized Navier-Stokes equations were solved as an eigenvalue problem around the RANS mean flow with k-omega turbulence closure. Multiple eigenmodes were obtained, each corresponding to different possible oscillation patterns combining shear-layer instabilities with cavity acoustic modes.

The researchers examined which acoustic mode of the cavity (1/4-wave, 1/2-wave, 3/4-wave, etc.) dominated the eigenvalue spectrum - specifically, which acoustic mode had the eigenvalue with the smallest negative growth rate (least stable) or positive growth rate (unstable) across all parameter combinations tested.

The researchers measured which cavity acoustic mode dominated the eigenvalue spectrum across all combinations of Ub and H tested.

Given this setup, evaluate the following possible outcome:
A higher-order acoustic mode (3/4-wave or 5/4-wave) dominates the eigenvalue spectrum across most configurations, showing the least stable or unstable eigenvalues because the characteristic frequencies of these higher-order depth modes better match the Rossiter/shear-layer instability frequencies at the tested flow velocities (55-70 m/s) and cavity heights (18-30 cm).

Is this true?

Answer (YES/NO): YES